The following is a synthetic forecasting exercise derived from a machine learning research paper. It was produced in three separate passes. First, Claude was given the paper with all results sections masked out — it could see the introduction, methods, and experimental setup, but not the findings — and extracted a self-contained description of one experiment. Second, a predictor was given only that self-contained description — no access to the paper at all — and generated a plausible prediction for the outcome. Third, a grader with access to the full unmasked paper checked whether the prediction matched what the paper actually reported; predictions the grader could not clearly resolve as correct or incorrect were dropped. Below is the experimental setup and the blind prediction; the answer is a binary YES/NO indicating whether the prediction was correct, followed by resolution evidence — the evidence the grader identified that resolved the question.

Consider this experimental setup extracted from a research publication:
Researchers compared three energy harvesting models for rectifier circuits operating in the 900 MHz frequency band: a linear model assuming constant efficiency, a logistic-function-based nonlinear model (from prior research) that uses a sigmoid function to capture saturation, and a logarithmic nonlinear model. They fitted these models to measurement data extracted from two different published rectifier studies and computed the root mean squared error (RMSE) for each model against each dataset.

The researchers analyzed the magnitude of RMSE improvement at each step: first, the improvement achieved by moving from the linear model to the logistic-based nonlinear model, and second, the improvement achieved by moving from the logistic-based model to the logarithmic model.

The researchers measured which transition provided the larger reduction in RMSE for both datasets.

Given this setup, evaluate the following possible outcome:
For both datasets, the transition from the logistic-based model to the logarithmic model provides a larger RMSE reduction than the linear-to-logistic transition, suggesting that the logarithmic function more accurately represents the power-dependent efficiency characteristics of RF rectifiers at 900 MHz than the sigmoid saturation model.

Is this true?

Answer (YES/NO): NO